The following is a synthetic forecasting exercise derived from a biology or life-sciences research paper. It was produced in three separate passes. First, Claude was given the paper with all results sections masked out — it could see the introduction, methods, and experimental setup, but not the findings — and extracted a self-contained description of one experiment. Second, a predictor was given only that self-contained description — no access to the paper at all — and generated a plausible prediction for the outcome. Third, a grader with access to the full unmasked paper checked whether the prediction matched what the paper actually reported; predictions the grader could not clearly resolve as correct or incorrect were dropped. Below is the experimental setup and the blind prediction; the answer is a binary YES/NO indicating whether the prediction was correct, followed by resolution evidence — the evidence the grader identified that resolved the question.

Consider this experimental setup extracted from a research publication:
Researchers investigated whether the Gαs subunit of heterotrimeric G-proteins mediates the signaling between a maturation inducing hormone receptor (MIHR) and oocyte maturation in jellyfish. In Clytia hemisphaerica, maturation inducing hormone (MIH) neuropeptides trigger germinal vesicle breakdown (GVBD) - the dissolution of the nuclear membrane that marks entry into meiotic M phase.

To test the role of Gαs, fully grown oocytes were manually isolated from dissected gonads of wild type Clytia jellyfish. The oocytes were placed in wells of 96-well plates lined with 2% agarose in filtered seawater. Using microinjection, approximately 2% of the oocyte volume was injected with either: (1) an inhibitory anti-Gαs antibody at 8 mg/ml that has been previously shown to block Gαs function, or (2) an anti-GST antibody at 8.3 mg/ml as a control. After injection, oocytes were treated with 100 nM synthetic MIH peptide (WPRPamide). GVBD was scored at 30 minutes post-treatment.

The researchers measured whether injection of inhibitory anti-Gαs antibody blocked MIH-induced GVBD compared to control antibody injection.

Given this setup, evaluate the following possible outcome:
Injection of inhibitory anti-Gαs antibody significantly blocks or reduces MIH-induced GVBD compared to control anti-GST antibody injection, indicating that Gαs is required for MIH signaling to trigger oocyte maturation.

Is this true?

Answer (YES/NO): YES